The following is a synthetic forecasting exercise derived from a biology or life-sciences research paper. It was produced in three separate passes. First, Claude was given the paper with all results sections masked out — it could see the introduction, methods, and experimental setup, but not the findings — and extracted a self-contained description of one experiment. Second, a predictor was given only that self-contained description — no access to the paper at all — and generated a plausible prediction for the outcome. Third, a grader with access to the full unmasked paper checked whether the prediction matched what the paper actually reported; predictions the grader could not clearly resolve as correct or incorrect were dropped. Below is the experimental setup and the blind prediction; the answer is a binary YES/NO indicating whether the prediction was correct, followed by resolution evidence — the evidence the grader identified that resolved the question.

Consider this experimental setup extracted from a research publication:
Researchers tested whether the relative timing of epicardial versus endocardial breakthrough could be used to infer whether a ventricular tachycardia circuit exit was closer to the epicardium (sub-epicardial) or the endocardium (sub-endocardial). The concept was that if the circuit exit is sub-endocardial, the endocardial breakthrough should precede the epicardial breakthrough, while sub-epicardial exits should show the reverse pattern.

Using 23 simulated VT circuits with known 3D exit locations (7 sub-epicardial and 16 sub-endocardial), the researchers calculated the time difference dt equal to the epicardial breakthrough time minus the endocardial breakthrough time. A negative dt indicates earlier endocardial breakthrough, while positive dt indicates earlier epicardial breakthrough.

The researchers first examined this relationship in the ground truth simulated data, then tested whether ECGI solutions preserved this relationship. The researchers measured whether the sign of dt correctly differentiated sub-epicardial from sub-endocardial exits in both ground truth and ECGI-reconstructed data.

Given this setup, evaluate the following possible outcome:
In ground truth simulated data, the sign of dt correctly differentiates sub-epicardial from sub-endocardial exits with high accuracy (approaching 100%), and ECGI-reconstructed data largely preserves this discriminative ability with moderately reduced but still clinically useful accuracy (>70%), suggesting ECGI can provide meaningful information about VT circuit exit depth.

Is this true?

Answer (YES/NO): NO